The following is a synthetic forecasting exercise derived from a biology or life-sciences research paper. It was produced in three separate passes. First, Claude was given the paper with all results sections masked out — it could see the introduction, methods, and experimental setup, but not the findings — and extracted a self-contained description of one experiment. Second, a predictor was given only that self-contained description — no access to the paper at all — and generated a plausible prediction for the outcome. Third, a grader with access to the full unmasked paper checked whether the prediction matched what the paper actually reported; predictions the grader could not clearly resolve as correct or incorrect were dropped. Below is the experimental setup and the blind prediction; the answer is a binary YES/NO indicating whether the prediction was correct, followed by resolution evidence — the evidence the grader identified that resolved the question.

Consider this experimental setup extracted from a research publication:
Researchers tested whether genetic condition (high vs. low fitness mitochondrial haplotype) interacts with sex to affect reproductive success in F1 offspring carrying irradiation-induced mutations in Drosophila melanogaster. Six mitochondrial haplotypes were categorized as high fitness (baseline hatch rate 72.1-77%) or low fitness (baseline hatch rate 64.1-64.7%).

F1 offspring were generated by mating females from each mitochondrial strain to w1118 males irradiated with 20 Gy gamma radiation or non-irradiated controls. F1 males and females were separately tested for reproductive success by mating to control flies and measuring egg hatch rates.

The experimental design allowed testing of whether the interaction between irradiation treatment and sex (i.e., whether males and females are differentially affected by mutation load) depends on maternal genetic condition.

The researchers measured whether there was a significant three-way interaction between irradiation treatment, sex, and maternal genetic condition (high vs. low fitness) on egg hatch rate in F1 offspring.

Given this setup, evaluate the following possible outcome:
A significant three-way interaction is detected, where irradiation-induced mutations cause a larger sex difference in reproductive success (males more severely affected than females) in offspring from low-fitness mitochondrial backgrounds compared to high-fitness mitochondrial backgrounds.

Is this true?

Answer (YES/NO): NO